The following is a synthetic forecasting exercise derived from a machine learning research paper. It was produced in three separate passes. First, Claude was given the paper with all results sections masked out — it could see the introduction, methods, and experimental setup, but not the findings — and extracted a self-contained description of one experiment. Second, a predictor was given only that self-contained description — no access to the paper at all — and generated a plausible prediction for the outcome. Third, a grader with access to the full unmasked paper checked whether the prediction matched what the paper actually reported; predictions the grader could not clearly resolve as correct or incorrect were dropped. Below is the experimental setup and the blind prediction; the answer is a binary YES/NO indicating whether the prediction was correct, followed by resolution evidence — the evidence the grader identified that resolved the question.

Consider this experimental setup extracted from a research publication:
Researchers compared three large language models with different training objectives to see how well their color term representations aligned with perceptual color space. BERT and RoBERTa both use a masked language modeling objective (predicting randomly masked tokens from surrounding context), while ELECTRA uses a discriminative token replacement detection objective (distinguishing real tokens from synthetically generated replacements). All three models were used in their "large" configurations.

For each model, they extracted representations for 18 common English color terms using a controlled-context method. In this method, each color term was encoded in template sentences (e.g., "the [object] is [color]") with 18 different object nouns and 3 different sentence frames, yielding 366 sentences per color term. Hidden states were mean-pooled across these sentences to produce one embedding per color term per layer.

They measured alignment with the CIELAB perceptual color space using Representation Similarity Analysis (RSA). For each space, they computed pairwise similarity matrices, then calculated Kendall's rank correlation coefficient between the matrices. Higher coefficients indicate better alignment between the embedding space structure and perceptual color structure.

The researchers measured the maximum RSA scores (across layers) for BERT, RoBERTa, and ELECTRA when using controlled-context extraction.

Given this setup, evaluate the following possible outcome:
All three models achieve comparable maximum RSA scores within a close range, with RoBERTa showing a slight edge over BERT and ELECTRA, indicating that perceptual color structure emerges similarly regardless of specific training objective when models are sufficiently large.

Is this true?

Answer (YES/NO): NO